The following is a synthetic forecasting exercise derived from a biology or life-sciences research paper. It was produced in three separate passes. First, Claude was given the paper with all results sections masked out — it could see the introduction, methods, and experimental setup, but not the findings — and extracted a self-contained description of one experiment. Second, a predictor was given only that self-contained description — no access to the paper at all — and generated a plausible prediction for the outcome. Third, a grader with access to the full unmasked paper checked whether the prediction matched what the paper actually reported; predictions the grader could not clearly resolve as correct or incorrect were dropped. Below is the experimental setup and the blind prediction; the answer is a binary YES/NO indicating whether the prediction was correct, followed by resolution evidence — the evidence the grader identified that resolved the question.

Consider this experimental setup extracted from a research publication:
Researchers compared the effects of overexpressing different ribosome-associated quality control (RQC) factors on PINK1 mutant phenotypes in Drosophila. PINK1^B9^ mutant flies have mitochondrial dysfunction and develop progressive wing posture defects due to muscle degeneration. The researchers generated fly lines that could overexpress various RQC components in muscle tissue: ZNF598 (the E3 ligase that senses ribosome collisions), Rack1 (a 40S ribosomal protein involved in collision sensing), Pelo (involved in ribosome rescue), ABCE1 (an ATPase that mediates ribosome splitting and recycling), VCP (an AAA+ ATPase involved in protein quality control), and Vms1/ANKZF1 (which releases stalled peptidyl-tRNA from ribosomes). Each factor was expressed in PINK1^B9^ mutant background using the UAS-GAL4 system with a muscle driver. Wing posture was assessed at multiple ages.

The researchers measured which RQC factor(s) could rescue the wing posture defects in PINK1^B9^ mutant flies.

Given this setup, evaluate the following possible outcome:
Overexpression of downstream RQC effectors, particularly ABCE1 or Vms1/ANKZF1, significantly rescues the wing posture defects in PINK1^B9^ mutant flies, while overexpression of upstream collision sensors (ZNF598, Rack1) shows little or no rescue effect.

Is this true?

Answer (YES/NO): NO